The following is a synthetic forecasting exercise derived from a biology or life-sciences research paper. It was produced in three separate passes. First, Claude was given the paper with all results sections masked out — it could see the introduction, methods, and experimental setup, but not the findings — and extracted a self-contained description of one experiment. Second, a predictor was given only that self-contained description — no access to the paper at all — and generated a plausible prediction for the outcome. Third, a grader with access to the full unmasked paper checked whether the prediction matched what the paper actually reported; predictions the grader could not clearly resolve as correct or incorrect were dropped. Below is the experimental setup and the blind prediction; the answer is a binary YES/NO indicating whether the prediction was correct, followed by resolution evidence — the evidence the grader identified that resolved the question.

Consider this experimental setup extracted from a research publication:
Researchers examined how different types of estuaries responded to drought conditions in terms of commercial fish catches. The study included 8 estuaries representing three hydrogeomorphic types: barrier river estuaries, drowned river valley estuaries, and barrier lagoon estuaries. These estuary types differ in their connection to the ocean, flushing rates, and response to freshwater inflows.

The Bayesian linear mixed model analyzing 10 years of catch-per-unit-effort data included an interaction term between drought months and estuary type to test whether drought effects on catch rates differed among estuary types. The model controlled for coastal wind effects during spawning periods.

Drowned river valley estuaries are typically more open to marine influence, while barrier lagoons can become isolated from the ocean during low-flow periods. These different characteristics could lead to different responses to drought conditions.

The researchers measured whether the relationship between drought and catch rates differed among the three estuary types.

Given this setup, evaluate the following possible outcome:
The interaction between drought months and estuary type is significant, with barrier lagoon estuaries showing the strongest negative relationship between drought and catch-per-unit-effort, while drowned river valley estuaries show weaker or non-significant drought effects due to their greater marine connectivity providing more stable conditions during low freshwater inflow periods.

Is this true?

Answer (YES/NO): NO